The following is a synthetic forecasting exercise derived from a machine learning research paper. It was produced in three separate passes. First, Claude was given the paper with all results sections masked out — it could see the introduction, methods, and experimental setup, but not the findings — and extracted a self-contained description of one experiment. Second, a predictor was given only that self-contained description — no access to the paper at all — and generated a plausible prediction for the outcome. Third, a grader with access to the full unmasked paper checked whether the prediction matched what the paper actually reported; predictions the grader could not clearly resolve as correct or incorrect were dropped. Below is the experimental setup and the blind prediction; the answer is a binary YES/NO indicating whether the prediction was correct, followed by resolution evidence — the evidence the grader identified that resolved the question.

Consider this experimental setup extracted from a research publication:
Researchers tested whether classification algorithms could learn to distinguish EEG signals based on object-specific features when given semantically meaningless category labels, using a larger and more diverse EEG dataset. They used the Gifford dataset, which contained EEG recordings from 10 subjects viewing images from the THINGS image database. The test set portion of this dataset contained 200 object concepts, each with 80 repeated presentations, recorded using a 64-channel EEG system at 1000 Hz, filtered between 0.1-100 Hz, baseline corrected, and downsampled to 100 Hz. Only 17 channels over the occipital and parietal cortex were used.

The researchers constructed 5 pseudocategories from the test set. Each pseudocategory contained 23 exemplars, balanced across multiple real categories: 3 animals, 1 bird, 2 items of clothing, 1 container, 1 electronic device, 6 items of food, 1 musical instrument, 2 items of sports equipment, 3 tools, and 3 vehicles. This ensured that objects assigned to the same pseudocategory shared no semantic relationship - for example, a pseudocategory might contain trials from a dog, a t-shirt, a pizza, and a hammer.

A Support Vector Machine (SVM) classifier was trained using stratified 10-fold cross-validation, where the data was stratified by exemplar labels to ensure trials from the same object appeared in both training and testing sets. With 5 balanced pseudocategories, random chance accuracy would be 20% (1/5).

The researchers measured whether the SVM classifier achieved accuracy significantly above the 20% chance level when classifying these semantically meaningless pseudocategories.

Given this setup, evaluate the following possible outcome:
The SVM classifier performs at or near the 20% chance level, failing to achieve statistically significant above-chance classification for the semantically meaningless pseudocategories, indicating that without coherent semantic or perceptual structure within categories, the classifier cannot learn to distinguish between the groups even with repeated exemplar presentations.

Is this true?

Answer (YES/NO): NO